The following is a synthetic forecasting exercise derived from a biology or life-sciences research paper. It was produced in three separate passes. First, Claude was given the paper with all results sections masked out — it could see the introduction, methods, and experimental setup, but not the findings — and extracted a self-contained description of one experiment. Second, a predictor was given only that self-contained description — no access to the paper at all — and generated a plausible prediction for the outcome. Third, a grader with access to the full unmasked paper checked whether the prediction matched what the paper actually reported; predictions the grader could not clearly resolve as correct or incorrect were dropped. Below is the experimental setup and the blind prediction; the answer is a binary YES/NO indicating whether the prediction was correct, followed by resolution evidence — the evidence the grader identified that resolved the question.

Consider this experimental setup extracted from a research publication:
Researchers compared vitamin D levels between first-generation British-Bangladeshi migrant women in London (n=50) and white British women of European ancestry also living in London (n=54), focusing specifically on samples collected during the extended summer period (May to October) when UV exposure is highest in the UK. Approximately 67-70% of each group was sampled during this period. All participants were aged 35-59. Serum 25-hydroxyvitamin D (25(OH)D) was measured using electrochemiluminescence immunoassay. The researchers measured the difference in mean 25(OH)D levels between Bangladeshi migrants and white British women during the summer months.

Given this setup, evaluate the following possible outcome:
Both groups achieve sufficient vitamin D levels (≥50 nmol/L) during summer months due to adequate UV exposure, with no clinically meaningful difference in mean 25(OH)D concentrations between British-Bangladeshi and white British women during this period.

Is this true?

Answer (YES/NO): NO